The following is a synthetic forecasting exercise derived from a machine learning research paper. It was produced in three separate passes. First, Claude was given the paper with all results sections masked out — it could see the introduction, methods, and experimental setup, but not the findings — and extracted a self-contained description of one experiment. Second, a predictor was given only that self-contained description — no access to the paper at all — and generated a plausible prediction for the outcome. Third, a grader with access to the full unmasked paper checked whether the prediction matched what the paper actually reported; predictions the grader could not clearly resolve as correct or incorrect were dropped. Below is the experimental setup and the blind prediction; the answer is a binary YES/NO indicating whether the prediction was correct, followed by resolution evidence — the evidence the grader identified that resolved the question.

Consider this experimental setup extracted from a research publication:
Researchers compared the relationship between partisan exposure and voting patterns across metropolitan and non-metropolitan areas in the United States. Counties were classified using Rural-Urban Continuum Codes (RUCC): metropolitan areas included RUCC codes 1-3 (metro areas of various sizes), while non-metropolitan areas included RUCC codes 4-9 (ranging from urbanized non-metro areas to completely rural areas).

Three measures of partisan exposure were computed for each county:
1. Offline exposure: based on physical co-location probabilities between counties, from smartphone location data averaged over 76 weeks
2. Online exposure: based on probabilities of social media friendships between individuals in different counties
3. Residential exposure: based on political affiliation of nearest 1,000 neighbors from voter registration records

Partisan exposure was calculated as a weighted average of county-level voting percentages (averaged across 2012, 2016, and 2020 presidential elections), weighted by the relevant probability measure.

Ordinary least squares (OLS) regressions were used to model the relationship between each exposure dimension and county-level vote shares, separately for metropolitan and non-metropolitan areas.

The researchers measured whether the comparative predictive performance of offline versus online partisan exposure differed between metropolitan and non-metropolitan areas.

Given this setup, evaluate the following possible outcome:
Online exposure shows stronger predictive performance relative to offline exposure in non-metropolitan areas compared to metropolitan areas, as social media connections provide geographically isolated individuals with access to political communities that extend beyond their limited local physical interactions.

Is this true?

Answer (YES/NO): YES